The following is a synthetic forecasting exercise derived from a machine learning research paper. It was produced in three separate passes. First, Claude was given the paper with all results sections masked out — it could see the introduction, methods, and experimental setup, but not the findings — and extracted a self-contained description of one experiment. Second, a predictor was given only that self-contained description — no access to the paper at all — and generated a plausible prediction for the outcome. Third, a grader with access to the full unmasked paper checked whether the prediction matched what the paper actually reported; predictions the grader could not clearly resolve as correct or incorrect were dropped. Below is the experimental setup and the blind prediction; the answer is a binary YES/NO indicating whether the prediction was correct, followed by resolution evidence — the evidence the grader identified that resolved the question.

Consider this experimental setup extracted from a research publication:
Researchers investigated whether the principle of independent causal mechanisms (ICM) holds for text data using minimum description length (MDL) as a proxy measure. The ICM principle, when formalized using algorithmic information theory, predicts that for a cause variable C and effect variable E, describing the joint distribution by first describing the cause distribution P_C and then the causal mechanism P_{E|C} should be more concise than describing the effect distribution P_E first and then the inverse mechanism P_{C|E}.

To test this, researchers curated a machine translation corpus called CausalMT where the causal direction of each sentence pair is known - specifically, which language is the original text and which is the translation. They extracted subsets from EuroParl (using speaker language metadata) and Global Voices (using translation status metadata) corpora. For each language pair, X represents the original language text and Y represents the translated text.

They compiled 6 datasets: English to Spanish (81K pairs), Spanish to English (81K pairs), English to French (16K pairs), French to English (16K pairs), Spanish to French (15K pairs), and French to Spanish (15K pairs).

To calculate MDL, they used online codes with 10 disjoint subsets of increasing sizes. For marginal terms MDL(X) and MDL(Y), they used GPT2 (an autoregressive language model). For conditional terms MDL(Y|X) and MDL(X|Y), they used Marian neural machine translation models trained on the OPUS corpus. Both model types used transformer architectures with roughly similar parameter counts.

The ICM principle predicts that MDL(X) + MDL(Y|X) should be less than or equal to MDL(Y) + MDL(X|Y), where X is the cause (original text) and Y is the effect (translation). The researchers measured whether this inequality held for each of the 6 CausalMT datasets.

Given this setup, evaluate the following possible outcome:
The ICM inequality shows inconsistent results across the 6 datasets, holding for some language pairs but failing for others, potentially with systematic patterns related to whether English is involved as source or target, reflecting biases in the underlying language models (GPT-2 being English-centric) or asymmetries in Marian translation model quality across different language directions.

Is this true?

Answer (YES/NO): NO